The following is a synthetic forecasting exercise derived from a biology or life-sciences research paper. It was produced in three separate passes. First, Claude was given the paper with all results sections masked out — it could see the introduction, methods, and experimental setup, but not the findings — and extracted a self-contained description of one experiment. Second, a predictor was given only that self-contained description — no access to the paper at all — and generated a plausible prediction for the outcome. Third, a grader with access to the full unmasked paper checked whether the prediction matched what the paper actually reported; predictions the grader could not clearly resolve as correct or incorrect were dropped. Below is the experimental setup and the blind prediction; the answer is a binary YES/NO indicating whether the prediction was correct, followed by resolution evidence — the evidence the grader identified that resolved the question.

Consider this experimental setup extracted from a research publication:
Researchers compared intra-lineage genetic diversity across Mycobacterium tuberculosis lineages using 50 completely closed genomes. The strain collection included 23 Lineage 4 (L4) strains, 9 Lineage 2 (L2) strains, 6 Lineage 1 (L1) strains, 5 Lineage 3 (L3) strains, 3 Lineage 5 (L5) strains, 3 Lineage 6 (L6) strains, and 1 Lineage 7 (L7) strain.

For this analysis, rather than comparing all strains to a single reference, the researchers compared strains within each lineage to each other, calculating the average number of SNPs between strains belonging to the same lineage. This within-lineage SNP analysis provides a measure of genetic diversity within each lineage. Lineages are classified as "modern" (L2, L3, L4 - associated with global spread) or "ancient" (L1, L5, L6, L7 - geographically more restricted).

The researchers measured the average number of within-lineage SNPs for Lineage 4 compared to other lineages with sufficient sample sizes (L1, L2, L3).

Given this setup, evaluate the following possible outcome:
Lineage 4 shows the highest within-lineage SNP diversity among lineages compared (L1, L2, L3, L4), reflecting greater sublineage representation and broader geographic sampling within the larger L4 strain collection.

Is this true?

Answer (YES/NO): NO